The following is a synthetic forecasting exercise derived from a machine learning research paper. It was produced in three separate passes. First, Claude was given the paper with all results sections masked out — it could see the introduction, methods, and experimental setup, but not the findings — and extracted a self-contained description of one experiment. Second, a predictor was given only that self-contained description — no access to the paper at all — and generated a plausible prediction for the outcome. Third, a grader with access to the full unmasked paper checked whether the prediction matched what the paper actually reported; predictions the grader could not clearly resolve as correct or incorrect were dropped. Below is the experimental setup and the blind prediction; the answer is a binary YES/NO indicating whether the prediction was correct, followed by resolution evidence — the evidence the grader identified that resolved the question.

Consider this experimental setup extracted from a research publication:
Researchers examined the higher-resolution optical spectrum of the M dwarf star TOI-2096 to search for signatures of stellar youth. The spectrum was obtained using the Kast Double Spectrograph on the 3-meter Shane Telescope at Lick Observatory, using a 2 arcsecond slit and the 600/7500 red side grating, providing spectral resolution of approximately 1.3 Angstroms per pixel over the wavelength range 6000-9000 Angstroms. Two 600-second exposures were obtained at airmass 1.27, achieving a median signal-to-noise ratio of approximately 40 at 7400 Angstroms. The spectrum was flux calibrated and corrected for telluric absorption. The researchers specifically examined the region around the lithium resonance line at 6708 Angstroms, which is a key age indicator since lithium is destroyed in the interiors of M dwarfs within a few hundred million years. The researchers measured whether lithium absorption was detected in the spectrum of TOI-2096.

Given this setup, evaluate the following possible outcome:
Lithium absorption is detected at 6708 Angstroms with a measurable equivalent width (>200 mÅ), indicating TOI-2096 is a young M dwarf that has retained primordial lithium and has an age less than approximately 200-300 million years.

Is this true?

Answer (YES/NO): NO